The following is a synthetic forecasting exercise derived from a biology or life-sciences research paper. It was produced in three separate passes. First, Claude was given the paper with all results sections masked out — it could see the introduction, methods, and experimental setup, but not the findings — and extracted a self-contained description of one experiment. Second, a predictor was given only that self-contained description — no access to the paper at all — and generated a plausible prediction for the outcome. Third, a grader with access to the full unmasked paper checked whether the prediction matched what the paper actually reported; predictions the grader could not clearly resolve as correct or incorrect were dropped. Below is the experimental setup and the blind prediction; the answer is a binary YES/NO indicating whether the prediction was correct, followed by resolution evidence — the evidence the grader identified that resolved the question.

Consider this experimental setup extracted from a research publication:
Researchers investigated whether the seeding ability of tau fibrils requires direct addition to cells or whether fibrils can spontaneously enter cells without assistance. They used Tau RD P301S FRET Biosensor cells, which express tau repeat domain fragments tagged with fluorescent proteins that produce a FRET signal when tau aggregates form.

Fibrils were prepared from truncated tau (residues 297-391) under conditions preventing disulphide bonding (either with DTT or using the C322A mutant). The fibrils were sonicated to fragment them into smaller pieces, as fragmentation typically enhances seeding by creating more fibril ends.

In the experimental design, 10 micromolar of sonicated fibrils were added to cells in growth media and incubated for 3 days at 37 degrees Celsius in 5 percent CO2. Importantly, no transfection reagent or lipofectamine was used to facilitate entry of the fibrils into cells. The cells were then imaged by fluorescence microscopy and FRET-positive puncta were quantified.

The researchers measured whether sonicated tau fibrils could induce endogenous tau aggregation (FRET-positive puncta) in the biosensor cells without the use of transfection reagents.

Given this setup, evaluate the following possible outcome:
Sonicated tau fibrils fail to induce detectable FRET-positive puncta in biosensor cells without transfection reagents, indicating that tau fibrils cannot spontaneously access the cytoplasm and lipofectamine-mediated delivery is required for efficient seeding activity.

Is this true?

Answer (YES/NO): NO